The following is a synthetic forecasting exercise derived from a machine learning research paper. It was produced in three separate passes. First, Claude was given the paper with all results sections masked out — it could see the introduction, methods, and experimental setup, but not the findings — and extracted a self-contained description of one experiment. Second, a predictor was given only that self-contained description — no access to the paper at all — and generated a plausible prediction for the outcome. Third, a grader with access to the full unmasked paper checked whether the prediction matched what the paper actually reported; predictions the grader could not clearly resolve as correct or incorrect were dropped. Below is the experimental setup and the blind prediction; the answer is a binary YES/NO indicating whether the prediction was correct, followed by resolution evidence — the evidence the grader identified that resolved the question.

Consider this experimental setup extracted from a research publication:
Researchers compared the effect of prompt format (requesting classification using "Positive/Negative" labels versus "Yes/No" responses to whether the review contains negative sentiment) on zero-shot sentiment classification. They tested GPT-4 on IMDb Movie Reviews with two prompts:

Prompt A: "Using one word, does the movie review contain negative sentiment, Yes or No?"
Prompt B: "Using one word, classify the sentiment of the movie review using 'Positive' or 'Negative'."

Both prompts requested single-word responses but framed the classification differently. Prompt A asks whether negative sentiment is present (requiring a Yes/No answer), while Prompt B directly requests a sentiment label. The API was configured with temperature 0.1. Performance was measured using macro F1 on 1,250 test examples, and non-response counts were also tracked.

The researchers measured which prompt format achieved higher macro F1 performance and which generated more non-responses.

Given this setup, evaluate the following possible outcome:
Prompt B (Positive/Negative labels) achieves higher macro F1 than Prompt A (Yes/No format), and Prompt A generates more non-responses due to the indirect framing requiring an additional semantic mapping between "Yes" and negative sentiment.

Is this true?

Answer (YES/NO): NO